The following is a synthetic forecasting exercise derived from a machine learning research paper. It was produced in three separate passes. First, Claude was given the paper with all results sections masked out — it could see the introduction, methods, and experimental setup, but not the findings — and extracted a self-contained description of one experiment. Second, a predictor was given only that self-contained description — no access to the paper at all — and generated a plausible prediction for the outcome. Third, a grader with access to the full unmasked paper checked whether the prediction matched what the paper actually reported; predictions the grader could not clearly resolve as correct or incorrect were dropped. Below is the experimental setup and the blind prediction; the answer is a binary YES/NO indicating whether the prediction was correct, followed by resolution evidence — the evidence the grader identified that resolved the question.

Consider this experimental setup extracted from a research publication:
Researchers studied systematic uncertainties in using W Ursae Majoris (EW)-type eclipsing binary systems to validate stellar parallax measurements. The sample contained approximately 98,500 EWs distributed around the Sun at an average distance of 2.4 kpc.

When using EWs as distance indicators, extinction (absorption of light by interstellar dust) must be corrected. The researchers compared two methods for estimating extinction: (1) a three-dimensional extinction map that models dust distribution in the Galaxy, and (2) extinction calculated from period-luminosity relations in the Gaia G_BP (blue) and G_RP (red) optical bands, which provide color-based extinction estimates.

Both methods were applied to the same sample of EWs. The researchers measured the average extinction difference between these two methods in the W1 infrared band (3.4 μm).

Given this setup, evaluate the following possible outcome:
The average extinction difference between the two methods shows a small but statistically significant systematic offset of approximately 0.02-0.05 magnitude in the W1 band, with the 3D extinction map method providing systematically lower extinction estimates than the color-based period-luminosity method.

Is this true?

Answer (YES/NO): NO